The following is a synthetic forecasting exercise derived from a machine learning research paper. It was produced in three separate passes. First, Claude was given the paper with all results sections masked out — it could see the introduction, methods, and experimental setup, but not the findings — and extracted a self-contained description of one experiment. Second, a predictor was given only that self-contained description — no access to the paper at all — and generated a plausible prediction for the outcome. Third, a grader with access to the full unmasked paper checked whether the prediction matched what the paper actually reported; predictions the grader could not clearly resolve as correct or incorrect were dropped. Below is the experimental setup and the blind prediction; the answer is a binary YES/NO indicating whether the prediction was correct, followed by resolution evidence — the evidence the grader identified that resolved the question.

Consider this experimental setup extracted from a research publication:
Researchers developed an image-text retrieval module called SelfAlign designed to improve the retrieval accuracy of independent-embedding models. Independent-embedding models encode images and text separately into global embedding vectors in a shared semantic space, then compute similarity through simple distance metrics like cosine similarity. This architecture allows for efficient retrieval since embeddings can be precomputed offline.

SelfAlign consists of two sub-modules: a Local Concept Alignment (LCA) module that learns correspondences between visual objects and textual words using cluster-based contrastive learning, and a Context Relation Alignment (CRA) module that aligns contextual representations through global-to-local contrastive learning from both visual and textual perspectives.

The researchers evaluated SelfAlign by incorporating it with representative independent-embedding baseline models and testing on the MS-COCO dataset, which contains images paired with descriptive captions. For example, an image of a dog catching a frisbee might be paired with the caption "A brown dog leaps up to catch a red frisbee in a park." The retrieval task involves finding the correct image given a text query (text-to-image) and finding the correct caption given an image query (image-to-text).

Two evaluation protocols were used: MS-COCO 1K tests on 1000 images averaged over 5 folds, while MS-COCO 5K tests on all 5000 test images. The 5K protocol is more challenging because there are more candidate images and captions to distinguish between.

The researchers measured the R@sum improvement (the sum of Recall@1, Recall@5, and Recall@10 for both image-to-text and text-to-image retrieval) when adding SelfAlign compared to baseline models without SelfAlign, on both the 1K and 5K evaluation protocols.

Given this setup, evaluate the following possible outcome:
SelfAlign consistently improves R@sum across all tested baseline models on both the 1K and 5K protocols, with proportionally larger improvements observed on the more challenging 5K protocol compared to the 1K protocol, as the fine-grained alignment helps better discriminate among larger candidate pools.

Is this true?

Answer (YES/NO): YES